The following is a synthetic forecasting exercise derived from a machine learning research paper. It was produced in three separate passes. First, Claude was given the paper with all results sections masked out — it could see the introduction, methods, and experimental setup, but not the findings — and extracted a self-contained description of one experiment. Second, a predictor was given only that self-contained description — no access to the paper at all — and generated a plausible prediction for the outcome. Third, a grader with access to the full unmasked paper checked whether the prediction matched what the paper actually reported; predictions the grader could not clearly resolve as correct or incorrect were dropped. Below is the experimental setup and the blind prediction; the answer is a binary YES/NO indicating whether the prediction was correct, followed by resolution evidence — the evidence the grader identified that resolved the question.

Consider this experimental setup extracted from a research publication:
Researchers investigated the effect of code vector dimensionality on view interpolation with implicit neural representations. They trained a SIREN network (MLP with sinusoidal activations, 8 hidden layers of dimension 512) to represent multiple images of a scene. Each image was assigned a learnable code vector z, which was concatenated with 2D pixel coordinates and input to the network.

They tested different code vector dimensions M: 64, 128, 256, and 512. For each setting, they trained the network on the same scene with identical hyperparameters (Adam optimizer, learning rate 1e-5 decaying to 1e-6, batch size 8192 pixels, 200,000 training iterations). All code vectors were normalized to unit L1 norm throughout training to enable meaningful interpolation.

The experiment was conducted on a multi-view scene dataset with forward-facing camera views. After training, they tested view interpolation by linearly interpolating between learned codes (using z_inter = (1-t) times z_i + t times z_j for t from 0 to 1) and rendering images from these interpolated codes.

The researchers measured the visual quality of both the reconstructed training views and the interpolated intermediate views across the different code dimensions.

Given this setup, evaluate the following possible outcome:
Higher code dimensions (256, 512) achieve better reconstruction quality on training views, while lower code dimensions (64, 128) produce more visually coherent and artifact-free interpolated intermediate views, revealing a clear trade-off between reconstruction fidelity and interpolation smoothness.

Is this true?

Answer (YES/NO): NO